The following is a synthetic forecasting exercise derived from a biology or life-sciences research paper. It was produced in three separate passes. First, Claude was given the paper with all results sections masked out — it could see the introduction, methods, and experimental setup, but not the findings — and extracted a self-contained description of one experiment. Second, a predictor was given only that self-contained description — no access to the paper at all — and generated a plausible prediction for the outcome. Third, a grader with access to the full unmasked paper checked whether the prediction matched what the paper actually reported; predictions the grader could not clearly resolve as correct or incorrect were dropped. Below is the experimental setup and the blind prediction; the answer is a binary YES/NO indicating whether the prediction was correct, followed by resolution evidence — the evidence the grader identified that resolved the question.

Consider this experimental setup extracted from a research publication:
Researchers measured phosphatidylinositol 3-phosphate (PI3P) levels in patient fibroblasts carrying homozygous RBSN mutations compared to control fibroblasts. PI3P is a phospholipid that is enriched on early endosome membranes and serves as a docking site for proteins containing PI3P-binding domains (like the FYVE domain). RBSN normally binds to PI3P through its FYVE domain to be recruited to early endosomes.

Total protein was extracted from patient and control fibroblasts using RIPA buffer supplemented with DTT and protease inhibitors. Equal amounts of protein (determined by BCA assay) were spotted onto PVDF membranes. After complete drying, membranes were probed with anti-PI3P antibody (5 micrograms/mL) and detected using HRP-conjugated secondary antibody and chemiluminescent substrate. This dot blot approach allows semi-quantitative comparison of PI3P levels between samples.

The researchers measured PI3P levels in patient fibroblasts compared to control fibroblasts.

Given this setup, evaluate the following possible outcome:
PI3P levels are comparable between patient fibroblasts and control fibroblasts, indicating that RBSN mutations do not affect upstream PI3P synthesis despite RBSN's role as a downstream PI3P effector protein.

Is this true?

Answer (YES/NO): YES